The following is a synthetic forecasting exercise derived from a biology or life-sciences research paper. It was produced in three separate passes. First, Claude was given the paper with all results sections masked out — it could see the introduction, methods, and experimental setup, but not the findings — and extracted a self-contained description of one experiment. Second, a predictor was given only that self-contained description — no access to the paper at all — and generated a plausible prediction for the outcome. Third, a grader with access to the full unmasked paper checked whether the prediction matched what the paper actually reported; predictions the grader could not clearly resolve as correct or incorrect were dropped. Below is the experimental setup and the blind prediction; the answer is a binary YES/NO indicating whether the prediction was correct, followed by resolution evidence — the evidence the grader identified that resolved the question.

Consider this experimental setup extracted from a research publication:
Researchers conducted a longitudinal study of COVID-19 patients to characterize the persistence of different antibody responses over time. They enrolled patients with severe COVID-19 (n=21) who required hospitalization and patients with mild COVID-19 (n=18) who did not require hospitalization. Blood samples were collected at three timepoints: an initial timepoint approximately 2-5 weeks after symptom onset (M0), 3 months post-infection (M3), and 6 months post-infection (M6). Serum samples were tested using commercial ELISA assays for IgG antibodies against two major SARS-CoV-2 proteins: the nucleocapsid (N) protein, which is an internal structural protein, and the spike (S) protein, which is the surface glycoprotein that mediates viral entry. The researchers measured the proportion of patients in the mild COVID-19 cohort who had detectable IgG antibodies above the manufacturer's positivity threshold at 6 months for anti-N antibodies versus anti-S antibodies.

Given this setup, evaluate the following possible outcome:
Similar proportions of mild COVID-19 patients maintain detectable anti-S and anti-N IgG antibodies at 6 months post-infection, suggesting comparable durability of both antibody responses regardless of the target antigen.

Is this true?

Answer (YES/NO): NO